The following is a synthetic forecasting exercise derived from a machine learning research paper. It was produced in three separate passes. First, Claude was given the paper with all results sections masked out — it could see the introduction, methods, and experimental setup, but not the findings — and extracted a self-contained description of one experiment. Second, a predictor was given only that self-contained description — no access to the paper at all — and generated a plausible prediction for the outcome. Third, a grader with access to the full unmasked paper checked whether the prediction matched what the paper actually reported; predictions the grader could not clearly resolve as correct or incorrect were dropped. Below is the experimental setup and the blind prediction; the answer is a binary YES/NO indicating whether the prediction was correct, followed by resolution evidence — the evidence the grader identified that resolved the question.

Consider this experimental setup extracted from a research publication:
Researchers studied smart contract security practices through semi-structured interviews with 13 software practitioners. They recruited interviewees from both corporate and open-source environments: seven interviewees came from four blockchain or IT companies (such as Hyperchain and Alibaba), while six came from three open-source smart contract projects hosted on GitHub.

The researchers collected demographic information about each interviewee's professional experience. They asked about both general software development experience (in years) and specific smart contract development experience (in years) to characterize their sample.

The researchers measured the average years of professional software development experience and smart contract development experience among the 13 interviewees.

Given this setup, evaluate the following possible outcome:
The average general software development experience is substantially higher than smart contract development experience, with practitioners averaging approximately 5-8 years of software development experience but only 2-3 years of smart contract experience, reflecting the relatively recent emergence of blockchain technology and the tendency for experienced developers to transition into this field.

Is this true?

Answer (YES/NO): YES